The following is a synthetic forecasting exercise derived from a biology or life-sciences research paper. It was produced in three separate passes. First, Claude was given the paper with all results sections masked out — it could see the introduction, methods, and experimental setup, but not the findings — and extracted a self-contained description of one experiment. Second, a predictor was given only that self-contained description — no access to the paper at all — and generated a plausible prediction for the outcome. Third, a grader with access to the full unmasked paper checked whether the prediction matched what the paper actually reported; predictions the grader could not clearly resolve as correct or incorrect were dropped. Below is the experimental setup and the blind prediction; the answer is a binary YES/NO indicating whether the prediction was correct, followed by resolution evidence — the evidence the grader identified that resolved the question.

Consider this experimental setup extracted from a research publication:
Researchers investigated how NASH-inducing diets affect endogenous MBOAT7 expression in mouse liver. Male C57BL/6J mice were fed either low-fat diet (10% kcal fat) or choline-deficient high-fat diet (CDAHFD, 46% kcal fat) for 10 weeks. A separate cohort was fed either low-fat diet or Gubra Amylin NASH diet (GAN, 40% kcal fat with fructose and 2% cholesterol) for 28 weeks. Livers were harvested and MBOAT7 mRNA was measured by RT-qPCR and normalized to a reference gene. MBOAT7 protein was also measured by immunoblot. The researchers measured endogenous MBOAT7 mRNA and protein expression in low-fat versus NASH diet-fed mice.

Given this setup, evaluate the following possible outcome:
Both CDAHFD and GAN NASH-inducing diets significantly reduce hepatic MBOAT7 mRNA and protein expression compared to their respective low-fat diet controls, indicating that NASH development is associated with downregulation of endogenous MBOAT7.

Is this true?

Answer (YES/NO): NO